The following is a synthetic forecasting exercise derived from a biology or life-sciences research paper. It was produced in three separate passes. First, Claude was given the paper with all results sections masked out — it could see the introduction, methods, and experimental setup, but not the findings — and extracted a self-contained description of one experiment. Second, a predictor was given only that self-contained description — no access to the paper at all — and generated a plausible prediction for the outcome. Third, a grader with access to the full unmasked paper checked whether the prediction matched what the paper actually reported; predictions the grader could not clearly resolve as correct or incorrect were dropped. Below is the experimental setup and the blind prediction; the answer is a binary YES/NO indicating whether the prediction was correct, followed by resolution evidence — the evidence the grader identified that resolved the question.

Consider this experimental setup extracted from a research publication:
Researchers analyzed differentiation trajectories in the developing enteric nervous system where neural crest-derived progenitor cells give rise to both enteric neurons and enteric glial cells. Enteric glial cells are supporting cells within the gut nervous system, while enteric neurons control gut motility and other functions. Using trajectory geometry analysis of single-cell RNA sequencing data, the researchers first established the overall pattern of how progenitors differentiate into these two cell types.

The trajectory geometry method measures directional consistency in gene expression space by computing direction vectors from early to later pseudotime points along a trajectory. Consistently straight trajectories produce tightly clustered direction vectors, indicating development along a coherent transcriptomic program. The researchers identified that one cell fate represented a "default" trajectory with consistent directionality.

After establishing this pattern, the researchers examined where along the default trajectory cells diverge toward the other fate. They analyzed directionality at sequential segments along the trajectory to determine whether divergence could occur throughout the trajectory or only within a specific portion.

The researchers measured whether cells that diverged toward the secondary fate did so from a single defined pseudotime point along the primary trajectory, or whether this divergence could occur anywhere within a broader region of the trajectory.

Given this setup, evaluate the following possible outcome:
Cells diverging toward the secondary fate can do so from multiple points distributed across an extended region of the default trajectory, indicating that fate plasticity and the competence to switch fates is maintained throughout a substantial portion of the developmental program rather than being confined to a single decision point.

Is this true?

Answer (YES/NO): YES